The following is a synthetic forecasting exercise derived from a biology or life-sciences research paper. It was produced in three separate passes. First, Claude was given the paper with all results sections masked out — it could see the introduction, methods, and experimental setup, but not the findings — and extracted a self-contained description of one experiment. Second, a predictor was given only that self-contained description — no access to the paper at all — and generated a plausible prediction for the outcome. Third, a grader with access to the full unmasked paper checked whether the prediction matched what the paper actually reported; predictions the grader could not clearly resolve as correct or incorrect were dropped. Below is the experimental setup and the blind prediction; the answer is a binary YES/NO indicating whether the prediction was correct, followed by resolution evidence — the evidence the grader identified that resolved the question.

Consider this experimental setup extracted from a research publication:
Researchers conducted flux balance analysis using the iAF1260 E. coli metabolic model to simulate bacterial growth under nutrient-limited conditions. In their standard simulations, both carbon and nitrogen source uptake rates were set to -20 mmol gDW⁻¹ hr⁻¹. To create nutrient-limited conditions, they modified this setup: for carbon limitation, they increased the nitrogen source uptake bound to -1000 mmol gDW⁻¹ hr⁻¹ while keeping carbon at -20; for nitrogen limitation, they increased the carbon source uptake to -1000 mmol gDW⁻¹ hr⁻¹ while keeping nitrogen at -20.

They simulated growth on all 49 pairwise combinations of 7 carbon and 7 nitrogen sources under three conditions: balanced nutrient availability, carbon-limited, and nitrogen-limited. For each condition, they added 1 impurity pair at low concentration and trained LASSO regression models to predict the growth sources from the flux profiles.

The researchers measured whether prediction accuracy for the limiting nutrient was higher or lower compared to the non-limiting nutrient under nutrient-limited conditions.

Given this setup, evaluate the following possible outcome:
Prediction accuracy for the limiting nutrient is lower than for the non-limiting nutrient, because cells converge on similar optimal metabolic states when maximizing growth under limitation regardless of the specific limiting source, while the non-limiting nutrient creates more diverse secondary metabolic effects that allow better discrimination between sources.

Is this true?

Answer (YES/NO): NO